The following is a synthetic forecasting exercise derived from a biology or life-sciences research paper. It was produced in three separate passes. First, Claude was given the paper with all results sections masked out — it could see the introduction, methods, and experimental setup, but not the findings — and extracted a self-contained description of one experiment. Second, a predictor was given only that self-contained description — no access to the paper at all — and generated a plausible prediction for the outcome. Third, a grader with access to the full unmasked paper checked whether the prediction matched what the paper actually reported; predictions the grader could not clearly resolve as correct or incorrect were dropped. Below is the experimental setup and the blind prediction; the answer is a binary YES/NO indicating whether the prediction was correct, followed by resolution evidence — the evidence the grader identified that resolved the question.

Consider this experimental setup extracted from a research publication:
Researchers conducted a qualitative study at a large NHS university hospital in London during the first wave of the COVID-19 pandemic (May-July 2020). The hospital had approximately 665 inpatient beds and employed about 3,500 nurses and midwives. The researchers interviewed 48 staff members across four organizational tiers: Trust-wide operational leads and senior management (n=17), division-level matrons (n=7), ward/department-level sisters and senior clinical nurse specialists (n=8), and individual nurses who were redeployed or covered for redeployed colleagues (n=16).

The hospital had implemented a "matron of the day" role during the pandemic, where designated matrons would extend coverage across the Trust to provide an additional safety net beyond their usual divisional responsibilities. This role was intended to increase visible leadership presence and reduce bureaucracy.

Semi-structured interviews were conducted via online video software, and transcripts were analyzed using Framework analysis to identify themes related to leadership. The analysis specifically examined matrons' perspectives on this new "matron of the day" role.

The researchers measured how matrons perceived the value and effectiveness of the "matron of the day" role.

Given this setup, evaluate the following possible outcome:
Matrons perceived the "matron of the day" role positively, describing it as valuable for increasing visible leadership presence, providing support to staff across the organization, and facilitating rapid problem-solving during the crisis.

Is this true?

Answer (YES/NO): NO